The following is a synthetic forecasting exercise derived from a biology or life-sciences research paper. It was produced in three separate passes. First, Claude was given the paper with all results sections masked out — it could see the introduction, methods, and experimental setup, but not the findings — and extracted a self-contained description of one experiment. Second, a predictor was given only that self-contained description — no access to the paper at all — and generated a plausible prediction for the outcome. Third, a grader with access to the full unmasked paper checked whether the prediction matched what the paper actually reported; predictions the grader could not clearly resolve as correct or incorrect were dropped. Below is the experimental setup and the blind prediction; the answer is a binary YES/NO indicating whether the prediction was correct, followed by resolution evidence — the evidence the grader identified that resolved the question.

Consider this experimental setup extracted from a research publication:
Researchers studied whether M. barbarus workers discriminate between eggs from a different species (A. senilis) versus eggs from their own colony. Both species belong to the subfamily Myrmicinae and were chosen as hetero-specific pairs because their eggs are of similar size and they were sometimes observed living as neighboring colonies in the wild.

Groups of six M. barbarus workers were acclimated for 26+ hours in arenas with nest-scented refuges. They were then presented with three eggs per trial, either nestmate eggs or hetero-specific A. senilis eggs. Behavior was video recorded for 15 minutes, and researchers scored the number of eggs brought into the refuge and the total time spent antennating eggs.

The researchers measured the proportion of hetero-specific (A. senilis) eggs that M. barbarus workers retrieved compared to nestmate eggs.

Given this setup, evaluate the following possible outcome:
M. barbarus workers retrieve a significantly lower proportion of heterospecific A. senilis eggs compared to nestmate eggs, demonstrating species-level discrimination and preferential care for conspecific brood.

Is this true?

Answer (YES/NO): YES